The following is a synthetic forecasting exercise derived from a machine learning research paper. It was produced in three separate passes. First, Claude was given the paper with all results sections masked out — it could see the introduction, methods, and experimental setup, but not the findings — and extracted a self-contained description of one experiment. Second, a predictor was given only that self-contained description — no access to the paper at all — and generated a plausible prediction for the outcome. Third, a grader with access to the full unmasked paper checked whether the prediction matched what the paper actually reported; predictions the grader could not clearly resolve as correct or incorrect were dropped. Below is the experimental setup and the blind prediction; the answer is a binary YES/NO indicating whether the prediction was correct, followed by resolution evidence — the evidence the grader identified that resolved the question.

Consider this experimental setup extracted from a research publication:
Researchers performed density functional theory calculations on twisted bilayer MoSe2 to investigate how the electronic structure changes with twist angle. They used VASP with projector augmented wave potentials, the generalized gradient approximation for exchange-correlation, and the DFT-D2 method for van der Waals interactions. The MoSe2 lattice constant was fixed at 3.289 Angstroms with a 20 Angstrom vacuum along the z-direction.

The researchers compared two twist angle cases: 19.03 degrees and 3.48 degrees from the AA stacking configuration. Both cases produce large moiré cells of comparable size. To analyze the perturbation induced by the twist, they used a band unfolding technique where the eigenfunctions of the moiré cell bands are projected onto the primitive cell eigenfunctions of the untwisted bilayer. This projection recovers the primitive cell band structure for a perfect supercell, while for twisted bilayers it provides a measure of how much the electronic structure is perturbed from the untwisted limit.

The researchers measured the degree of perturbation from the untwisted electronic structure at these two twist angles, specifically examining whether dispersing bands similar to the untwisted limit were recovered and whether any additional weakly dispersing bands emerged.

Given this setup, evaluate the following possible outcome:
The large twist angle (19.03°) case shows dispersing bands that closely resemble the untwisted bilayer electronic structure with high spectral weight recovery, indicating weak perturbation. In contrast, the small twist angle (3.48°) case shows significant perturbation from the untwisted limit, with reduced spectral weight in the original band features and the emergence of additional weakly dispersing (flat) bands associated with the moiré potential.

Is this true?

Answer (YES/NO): NO